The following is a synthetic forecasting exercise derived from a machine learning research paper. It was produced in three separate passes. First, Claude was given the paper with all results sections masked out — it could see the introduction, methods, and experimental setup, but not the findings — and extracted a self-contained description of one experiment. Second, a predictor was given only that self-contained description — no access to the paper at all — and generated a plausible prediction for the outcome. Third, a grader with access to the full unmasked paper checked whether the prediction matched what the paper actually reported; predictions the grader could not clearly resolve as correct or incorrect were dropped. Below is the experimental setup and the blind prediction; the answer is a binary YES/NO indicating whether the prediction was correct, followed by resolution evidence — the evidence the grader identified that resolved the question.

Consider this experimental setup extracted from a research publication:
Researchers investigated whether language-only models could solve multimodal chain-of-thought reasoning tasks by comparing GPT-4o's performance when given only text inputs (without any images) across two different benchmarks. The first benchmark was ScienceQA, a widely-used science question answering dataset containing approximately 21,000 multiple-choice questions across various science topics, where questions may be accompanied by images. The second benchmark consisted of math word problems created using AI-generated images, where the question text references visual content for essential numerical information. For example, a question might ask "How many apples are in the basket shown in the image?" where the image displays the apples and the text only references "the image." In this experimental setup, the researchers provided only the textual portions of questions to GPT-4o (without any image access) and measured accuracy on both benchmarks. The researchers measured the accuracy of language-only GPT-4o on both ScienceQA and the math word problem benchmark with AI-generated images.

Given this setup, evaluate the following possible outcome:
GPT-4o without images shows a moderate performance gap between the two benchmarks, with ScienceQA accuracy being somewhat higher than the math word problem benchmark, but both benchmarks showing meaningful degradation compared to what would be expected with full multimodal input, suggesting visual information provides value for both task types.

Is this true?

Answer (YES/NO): NO